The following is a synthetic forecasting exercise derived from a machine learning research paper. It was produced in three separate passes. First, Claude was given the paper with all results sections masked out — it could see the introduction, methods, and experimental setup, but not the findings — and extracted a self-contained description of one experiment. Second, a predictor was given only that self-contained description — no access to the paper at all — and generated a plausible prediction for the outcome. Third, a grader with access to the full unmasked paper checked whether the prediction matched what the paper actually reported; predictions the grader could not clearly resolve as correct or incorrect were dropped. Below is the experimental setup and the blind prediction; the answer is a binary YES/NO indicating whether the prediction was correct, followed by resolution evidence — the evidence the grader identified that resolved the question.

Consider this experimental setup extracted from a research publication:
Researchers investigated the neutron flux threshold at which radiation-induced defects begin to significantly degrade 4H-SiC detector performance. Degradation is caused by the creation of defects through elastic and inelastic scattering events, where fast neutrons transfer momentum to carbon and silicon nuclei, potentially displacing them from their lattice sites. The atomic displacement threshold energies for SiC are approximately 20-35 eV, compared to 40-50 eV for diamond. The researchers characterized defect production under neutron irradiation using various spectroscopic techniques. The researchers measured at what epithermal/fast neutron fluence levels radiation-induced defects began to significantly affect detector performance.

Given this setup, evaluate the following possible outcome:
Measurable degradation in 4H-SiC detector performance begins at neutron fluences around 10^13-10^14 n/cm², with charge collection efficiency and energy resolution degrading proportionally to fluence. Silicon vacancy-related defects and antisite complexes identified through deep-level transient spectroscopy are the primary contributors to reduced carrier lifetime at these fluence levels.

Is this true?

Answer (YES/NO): NO